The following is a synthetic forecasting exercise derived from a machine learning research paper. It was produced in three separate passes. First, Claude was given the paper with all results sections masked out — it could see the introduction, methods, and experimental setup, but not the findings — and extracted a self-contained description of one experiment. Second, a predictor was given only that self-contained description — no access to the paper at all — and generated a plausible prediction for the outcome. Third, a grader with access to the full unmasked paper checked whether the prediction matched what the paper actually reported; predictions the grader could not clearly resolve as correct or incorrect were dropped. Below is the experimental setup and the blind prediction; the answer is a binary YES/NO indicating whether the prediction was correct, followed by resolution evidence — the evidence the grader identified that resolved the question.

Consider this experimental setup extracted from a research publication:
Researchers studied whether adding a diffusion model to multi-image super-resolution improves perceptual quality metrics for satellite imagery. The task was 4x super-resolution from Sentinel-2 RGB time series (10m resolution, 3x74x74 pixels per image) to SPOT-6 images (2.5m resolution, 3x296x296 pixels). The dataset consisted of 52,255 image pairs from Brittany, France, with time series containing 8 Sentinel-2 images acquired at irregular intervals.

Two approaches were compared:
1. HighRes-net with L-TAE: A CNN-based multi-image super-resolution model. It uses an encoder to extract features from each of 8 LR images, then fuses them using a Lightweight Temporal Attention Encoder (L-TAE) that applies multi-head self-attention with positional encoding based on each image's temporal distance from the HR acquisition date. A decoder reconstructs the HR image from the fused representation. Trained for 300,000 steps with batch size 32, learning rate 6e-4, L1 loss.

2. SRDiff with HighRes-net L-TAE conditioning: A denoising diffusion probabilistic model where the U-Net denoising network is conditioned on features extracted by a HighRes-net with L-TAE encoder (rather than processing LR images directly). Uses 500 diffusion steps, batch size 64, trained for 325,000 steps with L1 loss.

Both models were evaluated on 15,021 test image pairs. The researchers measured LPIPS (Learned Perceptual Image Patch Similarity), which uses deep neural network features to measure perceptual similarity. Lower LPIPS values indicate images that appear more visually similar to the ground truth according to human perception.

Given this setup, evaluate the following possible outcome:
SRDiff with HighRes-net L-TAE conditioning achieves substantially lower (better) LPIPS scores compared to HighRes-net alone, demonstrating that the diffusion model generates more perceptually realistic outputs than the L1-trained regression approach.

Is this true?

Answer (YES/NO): YES